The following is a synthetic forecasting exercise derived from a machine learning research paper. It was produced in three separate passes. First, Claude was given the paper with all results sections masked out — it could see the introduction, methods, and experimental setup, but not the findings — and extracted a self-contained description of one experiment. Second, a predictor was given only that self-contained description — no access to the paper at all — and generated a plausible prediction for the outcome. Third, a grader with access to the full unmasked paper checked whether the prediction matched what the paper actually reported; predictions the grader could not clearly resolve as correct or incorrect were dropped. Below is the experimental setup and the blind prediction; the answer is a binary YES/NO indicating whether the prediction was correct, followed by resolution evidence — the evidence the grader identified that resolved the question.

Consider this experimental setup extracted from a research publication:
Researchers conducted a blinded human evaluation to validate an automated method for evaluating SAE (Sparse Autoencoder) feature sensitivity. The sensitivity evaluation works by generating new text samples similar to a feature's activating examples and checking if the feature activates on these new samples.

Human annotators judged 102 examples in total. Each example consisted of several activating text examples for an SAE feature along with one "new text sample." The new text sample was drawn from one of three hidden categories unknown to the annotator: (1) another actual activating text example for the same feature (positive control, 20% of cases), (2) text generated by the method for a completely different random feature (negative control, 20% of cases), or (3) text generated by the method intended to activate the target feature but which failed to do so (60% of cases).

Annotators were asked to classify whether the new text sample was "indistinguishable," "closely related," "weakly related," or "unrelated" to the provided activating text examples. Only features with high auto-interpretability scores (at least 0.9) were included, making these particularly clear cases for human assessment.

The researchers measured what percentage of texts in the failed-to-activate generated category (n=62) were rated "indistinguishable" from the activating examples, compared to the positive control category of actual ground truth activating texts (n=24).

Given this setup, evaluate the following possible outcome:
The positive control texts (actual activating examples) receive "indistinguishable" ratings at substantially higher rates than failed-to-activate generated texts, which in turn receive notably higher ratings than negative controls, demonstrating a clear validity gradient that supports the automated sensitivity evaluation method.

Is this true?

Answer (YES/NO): NO